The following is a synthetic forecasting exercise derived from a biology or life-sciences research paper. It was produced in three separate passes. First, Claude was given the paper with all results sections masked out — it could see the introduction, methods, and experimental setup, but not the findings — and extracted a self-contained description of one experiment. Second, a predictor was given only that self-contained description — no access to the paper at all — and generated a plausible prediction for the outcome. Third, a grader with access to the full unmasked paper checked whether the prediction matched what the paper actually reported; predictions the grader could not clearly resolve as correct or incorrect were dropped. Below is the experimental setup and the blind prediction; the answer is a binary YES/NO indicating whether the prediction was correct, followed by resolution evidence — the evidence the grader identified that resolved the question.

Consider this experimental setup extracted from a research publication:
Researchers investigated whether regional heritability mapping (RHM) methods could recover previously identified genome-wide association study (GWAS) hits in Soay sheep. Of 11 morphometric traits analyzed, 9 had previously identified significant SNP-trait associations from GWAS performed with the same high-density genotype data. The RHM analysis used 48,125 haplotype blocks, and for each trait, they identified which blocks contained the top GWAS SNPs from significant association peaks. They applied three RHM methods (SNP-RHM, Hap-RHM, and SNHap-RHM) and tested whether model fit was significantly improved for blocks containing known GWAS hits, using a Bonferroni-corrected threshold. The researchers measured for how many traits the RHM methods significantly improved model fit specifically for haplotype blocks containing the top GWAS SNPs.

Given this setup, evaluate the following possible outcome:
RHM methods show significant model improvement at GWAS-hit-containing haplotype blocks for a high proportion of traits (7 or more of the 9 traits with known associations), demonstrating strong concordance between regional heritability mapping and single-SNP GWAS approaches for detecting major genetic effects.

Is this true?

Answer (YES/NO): NO